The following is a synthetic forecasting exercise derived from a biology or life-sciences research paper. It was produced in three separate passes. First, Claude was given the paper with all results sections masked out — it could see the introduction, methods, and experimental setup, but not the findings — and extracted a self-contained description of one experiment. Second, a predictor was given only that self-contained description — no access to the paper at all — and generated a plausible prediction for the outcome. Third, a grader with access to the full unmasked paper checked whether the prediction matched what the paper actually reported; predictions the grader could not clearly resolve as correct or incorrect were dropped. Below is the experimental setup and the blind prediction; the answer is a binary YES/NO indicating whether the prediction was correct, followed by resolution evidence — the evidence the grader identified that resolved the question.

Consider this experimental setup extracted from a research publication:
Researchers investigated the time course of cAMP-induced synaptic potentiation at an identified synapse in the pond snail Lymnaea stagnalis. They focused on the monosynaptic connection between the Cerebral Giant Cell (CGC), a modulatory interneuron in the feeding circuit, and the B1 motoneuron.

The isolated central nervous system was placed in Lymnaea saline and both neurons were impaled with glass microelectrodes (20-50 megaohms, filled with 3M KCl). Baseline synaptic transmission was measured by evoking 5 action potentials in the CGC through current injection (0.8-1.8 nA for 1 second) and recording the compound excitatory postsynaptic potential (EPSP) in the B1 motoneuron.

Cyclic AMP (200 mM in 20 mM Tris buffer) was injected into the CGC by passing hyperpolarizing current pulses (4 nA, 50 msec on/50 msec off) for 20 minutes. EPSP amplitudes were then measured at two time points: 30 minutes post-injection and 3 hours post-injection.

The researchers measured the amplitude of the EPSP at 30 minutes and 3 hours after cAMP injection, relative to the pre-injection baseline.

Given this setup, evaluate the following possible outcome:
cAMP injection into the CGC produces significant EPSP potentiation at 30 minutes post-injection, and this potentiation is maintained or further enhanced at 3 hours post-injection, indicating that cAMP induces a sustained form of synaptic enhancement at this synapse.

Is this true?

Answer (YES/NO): YES